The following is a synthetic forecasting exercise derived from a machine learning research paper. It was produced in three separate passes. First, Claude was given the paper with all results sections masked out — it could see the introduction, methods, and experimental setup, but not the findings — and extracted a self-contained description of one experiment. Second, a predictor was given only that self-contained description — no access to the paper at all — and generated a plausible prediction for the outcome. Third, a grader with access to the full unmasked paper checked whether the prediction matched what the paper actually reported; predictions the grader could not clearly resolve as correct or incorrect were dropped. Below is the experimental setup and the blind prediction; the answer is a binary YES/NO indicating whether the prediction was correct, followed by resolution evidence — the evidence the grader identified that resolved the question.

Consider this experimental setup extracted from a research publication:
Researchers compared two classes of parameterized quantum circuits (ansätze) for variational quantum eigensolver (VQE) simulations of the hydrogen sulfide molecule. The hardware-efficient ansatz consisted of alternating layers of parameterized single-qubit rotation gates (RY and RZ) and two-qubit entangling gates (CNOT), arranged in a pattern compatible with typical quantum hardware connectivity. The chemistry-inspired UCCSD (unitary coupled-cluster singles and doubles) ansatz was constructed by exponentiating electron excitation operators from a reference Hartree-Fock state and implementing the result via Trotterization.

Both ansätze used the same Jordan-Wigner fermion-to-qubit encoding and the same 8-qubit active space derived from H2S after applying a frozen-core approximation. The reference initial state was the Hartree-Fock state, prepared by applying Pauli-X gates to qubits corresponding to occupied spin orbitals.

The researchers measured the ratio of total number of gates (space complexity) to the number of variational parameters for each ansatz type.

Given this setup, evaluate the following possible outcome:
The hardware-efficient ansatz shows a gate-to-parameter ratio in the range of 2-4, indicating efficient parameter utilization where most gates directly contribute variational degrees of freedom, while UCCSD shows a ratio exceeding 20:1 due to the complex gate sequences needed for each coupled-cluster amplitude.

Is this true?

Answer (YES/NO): NO